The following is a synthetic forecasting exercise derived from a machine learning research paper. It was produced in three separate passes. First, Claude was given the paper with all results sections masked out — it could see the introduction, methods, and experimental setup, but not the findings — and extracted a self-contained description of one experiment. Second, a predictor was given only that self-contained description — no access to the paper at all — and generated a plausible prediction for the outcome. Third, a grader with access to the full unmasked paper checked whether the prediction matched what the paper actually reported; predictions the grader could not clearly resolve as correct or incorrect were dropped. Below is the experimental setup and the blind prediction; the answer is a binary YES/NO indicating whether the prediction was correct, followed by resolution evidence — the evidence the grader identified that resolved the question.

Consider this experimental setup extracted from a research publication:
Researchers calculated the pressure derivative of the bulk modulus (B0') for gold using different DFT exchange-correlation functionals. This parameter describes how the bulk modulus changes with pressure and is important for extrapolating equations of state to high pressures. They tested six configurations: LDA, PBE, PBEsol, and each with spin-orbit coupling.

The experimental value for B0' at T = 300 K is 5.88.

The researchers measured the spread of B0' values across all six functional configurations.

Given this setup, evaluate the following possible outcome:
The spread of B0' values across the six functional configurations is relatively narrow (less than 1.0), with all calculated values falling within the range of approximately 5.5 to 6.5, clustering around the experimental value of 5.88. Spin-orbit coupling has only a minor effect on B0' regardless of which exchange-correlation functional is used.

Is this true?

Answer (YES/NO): YES